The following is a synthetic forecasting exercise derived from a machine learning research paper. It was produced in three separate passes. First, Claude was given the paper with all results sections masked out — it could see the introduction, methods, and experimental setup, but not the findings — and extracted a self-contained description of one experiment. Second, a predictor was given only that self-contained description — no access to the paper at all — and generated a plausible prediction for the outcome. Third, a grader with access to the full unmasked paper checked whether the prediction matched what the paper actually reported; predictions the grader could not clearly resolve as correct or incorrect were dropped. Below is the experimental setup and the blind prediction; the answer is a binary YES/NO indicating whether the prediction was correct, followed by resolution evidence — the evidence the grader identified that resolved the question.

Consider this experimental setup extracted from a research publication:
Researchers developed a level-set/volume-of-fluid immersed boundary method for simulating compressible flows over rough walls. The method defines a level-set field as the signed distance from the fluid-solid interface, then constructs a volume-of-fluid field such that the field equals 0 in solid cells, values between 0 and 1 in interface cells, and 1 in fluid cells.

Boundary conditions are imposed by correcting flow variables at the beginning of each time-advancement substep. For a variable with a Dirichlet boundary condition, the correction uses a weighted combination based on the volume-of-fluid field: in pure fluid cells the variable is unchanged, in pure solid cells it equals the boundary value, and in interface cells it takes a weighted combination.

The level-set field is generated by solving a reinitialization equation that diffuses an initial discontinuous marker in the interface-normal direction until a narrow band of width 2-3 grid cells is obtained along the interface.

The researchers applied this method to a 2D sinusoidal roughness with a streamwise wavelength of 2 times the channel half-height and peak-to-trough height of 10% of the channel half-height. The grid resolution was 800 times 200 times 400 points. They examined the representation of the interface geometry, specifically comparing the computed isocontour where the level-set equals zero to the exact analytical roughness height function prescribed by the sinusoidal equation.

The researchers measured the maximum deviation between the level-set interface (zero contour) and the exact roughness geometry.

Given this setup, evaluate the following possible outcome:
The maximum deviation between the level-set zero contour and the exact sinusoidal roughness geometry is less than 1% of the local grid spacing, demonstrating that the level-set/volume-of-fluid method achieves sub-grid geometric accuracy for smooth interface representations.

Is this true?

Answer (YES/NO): NO